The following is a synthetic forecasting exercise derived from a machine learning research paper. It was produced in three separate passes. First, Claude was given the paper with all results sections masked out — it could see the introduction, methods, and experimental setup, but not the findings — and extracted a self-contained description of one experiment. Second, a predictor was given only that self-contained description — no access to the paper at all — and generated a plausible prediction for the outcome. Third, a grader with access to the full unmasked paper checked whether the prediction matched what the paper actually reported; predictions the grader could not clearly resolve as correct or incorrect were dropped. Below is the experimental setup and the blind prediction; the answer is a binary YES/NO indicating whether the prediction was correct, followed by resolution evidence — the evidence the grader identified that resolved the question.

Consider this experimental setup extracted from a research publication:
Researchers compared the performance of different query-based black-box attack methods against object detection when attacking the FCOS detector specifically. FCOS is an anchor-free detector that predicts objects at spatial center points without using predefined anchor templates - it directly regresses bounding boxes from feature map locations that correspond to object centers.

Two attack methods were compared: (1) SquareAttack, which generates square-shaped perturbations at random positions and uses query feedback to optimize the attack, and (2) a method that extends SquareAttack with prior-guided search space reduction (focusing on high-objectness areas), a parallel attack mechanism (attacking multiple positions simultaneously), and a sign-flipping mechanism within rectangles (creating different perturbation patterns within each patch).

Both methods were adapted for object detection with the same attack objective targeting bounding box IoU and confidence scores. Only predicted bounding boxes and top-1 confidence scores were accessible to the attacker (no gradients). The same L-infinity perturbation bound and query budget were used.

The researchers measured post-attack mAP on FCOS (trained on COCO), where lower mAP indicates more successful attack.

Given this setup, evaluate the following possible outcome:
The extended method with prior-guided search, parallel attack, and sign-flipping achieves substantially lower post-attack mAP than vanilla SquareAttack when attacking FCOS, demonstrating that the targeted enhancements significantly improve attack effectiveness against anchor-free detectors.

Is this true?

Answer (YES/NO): NO